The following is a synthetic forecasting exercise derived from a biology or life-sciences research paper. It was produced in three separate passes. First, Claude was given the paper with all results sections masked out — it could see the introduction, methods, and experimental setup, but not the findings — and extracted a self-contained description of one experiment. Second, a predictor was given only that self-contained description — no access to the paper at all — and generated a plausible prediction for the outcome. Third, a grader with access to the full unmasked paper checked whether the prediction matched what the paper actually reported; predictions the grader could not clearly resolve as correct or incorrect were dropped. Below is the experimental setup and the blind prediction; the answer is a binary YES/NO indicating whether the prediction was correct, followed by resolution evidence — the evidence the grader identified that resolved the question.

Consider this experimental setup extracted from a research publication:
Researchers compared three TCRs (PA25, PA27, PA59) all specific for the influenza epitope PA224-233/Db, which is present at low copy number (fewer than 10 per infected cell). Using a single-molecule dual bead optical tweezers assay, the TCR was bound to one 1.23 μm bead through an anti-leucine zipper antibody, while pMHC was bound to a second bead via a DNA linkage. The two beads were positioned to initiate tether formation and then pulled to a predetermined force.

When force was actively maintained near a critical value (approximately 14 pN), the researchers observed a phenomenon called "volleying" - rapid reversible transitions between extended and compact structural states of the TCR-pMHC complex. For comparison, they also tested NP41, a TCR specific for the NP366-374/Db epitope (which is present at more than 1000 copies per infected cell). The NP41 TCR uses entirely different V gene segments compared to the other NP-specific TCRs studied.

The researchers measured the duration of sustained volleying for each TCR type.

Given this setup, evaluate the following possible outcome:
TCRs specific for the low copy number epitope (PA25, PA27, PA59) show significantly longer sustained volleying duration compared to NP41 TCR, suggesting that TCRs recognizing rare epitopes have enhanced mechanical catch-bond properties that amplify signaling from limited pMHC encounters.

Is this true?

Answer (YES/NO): YES